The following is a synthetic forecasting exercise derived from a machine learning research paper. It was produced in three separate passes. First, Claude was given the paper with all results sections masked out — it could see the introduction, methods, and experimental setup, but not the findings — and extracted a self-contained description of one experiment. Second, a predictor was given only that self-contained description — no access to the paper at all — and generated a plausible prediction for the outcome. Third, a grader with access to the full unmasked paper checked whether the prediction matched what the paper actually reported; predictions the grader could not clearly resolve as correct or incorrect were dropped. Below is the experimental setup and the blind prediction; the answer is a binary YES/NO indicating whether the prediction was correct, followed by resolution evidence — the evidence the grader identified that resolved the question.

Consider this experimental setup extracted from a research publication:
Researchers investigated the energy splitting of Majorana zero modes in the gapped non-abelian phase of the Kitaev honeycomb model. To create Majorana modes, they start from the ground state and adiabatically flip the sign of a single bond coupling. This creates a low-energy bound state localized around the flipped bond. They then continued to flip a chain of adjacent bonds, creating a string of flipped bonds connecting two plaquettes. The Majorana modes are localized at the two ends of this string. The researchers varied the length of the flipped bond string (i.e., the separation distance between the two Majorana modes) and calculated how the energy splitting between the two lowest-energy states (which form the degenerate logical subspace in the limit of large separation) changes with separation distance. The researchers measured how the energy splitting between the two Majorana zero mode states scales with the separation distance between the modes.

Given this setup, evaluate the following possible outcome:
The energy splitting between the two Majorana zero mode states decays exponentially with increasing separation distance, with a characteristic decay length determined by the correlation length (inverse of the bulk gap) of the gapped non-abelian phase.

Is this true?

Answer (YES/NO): YES